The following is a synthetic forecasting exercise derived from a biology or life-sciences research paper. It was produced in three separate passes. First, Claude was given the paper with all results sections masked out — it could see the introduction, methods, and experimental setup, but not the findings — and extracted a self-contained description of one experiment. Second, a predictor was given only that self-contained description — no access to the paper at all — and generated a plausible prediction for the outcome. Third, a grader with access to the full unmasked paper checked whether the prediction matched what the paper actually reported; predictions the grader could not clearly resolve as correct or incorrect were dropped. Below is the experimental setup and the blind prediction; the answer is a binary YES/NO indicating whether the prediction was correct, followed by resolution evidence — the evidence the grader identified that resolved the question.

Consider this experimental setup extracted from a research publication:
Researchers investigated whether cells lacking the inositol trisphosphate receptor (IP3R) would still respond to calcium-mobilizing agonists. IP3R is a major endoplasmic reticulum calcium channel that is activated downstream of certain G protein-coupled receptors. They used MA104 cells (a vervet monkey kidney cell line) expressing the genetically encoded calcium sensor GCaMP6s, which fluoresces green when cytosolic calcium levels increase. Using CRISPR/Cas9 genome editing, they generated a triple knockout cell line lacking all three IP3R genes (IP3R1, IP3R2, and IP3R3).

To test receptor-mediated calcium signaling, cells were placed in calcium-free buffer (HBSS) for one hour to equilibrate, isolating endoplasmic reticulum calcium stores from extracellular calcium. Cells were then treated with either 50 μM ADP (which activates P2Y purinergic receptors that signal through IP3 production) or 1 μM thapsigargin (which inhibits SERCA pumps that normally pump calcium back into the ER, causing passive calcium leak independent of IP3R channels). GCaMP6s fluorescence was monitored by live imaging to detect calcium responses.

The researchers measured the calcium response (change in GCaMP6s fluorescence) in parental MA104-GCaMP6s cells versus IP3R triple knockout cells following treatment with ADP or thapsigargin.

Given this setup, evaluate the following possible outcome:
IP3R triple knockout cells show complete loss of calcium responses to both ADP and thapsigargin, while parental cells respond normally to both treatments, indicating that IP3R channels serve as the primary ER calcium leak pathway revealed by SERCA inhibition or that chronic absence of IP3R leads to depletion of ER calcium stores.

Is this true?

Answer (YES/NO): NO